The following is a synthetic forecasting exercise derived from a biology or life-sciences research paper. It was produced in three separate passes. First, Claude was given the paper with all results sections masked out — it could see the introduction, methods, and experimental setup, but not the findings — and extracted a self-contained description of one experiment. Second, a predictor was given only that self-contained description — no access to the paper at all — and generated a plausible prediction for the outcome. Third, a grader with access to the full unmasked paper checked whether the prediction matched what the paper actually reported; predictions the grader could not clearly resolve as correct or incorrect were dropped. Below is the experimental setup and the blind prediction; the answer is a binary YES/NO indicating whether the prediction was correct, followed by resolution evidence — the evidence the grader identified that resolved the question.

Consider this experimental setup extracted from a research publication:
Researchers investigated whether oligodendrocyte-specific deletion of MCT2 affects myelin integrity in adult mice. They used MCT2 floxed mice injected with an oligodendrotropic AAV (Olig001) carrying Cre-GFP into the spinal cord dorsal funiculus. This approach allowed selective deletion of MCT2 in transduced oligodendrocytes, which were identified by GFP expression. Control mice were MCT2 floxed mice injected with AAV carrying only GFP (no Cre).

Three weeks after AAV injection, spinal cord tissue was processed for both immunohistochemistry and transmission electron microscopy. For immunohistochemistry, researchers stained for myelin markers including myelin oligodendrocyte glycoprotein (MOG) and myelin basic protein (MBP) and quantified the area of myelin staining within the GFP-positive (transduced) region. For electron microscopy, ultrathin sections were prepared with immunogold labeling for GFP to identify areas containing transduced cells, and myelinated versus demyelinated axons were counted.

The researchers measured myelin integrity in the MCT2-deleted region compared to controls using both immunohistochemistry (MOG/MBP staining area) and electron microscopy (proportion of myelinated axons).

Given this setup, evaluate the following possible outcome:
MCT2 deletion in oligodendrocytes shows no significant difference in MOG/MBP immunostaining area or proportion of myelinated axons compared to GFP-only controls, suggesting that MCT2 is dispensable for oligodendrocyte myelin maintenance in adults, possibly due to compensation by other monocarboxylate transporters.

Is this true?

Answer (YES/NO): NO